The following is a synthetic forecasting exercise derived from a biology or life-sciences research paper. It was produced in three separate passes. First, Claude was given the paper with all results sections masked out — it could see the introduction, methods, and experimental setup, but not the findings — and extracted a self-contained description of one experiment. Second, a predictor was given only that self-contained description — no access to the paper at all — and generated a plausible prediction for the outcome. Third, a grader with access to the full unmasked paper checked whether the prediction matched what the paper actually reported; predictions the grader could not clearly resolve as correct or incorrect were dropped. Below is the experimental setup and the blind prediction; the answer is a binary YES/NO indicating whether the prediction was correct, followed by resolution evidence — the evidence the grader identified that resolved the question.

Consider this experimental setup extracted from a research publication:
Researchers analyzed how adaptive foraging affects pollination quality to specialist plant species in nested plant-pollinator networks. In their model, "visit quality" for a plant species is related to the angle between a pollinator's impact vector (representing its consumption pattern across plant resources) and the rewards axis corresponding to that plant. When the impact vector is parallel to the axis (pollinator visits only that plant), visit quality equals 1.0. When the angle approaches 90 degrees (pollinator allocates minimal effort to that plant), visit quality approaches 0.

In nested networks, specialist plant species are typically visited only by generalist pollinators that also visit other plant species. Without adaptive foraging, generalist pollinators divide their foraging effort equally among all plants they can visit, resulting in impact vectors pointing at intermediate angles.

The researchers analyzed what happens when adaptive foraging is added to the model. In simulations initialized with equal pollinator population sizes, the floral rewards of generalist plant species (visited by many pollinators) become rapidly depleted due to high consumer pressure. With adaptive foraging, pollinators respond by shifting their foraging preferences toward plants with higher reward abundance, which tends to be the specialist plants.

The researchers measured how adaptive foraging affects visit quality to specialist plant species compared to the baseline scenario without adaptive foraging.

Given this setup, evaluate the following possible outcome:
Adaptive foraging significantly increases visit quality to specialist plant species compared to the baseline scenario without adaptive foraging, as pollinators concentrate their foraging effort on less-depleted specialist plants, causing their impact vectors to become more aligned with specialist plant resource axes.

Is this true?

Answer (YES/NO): YES